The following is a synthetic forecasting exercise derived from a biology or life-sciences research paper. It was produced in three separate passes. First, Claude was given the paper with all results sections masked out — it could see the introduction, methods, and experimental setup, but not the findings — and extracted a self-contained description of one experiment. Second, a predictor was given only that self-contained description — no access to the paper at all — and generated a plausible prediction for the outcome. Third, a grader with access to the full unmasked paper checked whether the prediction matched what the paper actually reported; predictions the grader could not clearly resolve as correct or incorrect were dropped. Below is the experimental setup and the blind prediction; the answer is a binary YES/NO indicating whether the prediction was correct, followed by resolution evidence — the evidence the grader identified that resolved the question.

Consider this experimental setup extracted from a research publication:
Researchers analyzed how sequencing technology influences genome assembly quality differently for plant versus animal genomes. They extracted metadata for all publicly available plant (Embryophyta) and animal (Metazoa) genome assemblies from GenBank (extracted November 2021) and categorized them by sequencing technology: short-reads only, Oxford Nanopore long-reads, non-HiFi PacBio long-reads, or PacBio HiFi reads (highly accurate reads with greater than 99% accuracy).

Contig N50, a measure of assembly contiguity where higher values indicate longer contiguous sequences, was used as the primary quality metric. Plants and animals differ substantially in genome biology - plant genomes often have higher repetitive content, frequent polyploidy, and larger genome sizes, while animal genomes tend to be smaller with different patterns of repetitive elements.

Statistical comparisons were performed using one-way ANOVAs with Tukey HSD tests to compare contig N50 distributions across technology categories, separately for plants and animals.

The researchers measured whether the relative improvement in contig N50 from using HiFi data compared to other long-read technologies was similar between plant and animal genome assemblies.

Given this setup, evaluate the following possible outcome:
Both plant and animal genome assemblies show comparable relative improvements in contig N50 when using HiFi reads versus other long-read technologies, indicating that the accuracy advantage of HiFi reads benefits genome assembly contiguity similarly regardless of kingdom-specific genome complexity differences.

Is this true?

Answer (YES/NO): NO